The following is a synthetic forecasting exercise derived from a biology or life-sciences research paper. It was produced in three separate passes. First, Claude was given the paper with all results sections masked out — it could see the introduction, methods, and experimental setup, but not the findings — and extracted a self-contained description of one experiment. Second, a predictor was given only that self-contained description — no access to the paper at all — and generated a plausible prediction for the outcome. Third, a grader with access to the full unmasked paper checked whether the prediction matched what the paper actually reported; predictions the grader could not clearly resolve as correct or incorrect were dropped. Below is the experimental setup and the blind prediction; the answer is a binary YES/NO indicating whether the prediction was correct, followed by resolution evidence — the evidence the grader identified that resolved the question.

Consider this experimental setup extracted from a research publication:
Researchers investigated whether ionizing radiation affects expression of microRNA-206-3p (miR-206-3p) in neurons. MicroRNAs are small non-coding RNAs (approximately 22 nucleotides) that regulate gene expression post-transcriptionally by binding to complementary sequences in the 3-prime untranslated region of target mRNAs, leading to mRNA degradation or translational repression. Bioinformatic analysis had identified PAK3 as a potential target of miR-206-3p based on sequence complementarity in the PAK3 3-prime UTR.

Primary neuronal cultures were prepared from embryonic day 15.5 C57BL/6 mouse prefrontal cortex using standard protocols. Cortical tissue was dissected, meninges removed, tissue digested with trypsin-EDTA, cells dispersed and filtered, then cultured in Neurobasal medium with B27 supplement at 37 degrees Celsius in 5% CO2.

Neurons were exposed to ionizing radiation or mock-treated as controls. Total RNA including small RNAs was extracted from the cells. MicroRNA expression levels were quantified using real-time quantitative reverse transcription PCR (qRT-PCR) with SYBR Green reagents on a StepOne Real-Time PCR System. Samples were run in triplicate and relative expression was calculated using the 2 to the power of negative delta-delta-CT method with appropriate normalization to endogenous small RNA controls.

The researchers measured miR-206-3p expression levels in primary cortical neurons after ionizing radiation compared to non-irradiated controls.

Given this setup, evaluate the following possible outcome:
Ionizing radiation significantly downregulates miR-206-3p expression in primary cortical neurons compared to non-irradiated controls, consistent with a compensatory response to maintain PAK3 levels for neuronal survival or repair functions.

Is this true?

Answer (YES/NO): NO